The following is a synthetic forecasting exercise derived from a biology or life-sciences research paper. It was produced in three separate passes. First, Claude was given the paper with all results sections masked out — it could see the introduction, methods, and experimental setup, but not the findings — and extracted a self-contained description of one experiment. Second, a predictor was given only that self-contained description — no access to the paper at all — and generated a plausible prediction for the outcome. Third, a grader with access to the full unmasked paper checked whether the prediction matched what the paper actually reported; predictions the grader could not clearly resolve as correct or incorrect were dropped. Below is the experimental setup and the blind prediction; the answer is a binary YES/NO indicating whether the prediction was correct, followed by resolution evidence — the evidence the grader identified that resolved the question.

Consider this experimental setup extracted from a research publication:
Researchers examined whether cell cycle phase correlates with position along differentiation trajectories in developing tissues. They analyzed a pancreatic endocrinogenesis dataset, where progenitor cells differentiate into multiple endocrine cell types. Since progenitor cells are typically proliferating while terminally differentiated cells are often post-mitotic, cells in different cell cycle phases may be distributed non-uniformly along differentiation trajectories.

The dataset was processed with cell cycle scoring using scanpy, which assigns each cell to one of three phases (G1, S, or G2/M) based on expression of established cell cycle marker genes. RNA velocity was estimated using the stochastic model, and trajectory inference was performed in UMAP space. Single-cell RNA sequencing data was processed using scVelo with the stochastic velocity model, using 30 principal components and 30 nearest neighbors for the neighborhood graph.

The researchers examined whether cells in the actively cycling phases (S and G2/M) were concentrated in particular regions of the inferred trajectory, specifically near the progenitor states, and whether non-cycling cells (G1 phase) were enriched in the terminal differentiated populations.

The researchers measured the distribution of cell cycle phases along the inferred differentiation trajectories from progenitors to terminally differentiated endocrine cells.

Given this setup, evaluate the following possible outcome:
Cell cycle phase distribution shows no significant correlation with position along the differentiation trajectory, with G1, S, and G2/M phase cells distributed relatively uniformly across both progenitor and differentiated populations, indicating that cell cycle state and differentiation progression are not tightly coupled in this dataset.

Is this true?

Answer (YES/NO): NO